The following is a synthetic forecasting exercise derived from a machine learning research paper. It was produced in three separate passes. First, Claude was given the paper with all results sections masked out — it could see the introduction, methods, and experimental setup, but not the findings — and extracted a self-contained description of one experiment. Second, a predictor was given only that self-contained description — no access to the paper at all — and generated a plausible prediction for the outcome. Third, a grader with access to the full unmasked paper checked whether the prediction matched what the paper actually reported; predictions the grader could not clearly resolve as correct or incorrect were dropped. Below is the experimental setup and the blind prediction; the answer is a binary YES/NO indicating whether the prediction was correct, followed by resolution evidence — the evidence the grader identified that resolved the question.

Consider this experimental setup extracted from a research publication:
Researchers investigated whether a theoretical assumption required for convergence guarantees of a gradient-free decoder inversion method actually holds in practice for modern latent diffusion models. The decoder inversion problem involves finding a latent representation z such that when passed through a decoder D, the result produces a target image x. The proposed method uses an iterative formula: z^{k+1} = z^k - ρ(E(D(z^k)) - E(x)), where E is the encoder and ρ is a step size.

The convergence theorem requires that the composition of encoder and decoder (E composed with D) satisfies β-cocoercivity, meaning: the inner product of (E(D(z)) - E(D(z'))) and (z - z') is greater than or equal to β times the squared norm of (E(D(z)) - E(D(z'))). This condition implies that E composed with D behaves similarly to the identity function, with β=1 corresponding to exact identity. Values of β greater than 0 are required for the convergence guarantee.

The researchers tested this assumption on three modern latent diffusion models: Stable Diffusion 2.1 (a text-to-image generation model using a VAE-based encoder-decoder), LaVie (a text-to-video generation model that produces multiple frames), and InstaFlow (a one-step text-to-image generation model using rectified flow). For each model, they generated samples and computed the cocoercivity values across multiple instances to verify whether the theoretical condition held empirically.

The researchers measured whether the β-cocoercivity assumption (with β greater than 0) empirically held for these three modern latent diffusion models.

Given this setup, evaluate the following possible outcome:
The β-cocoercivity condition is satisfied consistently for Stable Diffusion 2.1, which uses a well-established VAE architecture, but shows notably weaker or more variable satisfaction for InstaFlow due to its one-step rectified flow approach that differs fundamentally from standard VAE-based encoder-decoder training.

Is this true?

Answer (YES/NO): NO